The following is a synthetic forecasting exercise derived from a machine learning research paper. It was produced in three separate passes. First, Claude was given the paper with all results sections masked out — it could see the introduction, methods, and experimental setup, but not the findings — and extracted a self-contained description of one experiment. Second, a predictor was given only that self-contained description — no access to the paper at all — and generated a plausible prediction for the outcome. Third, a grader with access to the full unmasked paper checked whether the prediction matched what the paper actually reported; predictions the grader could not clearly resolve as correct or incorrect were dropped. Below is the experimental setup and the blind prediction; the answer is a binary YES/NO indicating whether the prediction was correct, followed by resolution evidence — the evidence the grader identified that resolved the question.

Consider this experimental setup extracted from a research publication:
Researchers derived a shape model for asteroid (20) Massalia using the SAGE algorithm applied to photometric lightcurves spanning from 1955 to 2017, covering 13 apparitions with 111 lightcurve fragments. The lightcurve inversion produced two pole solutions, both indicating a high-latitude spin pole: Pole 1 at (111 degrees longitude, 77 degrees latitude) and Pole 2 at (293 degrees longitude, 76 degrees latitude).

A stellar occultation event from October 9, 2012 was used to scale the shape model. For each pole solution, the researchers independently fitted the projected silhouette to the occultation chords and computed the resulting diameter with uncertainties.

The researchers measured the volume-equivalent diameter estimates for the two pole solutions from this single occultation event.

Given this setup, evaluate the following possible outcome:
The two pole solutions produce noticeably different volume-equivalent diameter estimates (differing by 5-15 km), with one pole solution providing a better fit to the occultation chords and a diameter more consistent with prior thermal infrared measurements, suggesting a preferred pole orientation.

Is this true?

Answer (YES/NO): NO